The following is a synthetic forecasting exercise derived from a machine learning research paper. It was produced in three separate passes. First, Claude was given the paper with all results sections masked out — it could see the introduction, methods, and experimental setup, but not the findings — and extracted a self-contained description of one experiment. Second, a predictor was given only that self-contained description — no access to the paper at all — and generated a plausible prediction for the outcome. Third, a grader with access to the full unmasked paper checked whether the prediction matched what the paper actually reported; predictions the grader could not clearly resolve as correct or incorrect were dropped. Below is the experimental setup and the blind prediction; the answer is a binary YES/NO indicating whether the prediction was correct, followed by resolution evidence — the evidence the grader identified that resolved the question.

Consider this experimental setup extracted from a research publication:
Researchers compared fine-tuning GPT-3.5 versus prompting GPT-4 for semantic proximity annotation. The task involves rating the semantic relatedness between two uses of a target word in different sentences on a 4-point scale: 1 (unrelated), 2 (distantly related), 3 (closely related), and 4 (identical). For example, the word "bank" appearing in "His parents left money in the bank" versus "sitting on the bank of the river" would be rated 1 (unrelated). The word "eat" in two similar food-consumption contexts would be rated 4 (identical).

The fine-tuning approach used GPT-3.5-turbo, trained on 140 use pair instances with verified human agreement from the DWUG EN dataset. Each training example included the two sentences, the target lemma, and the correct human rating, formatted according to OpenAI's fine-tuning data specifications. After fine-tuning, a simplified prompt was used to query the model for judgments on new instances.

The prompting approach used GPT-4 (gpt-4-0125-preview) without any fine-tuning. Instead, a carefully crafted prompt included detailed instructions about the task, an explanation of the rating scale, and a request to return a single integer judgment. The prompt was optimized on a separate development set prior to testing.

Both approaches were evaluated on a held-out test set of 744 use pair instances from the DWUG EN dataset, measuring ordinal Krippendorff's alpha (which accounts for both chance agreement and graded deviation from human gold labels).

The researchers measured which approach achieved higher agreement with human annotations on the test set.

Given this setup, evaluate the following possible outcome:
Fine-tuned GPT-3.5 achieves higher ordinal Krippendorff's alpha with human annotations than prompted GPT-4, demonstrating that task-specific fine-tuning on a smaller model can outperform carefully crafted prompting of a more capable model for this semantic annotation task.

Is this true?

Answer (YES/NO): NO